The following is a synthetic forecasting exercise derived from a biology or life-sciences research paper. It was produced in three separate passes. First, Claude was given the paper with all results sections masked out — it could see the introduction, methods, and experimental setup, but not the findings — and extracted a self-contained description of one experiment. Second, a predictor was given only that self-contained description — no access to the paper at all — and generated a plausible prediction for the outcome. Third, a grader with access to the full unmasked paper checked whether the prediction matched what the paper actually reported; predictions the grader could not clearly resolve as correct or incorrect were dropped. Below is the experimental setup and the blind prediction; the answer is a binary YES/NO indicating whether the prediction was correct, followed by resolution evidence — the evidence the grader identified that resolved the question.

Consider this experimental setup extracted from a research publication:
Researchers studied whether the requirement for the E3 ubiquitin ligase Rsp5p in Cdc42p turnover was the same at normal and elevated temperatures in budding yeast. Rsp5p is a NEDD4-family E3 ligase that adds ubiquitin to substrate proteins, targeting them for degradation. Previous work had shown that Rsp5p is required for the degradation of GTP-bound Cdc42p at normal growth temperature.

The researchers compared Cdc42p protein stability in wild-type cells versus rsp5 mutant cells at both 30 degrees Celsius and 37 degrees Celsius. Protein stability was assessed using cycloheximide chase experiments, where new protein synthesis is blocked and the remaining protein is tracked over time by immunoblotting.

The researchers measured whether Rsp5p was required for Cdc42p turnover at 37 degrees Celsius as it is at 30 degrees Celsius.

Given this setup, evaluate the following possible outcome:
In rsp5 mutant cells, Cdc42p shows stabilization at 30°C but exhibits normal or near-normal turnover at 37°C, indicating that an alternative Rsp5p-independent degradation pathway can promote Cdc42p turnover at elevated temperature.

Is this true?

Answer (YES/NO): NO